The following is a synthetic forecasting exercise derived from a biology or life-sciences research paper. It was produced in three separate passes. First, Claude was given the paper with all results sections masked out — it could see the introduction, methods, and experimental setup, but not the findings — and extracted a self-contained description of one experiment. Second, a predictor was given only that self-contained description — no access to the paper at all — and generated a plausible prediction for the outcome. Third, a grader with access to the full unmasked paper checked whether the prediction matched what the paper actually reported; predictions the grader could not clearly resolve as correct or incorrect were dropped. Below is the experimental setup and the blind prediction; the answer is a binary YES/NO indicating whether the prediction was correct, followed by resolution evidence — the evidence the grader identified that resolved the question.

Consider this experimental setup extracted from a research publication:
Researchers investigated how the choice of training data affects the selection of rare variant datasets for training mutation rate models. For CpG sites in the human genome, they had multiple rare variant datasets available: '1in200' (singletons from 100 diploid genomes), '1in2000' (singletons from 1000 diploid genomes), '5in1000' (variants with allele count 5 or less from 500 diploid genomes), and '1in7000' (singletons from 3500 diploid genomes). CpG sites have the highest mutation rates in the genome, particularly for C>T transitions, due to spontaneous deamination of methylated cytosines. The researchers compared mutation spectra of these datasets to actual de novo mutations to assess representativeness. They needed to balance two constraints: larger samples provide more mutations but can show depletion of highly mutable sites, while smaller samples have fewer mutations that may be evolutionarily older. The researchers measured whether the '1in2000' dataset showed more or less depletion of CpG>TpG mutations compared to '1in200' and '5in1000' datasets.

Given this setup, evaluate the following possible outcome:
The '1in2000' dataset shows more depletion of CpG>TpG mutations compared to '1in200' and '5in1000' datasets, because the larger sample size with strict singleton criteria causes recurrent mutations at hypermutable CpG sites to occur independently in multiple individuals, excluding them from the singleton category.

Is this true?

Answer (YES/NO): YES